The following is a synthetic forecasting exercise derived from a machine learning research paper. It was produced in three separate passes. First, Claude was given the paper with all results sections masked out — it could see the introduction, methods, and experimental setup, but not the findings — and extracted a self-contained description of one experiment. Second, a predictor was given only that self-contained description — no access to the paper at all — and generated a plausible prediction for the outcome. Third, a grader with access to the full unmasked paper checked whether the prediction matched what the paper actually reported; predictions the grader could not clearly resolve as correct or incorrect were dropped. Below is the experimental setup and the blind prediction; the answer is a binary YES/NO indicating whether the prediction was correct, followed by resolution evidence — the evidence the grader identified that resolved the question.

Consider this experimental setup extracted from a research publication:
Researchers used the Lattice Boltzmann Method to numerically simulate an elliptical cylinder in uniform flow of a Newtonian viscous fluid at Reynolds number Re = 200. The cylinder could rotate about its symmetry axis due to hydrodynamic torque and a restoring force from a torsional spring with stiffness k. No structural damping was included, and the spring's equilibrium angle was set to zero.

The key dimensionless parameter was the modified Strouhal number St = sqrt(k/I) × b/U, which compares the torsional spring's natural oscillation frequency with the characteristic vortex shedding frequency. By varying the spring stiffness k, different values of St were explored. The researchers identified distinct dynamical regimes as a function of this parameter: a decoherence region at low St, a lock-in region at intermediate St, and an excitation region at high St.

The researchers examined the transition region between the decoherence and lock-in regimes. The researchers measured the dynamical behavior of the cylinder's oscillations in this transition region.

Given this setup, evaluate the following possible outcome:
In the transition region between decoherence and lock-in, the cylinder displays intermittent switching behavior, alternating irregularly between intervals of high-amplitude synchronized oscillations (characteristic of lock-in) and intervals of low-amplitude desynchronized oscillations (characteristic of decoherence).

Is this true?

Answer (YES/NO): NO